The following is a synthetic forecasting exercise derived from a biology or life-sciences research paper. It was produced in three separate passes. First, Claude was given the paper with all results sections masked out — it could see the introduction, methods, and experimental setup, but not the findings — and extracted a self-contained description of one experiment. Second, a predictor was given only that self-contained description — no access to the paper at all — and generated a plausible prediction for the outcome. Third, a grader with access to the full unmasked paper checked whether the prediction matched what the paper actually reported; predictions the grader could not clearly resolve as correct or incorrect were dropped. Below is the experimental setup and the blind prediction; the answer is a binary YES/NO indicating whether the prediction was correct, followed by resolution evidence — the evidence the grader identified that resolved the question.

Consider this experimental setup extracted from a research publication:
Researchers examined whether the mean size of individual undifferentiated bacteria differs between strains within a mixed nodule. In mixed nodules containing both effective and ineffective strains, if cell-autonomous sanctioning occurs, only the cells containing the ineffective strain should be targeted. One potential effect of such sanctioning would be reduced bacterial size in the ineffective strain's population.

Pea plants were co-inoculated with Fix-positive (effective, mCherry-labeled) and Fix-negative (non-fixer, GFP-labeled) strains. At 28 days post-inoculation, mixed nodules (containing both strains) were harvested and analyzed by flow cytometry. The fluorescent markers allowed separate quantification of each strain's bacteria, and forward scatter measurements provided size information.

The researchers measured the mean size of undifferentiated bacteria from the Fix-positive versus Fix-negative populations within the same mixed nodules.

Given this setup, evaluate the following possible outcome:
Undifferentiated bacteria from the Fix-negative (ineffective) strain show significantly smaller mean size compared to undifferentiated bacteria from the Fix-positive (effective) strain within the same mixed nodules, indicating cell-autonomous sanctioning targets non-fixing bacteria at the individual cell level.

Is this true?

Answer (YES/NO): NO